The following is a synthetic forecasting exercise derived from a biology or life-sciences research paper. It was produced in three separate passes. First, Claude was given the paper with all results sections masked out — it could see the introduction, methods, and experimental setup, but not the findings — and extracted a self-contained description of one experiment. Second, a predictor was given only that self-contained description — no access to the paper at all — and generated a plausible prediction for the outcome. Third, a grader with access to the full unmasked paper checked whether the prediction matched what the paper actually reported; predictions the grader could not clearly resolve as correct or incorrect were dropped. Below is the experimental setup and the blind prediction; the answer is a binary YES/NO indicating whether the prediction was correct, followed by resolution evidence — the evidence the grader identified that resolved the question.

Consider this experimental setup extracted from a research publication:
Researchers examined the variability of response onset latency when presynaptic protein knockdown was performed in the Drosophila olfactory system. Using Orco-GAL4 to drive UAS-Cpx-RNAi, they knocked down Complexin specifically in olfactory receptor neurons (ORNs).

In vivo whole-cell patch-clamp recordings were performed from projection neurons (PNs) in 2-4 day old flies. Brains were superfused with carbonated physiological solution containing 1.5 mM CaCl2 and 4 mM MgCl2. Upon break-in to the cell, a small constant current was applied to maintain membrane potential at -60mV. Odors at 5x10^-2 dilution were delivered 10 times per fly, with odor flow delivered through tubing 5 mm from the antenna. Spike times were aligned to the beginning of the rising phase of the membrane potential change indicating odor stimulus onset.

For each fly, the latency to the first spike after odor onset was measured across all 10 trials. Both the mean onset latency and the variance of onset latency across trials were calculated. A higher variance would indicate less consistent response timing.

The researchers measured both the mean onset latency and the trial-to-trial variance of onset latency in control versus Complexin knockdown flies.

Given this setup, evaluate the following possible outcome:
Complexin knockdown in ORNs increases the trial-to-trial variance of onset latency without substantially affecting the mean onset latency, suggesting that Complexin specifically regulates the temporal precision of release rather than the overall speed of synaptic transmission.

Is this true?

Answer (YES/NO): NO